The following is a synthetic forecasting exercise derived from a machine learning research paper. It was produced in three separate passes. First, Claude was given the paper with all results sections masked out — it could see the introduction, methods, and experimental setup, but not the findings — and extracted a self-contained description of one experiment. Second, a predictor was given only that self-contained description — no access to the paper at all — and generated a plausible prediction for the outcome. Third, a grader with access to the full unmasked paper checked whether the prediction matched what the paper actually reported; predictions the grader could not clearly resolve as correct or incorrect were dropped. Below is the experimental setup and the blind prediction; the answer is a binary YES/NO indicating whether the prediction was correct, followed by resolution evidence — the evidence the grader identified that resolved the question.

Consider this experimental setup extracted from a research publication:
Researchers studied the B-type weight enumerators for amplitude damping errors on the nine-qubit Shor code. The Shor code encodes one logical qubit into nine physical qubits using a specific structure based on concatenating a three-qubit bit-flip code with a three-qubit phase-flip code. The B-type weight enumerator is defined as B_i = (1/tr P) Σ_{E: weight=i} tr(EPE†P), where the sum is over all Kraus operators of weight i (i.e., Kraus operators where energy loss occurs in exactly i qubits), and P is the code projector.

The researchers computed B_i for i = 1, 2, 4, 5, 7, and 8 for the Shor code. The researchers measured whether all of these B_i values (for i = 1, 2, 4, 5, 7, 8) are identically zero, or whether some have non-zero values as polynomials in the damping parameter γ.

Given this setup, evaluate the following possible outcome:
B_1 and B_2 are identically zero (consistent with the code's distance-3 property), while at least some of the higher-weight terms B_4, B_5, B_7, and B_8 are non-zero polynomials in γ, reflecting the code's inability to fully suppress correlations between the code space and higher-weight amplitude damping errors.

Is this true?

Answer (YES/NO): NO